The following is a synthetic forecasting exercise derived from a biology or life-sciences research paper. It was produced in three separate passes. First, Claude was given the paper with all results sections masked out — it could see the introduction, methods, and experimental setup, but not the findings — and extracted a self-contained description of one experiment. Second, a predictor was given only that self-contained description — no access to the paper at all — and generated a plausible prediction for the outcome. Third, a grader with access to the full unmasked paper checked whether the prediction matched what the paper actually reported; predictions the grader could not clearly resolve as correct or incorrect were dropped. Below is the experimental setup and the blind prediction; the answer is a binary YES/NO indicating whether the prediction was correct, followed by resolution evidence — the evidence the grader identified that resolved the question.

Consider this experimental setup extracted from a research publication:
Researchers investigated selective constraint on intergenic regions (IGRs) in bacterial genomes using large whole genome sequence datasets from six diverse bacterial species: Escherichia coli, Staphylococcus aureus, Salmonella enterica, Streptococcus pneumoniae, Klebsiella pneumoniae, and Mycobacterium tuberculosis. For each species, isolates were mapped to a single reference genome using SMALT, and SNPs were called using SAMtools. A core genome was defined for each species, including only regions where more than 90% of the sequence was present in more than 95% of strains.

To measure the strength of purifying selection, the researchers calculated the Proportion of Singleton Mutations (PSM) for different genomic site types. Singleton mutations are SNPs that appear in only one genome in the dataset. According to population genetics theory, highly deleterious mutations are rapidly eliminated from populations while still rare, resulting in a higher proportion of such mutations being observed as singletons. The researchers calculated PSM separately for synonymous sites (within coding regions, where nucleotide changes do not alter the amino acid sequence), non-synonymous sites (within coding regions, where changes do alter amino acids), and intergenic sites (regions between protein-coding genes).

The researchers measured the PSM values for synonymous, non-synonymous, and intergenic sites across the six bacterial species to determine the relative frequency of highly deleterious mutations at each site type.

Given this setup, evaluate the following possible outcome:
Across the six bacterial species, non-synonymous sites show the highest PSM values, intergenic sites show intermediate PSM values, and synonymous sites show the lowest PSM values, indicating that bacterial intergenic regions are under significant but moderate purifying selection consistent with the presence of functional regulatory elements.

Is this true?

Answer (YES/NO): NO